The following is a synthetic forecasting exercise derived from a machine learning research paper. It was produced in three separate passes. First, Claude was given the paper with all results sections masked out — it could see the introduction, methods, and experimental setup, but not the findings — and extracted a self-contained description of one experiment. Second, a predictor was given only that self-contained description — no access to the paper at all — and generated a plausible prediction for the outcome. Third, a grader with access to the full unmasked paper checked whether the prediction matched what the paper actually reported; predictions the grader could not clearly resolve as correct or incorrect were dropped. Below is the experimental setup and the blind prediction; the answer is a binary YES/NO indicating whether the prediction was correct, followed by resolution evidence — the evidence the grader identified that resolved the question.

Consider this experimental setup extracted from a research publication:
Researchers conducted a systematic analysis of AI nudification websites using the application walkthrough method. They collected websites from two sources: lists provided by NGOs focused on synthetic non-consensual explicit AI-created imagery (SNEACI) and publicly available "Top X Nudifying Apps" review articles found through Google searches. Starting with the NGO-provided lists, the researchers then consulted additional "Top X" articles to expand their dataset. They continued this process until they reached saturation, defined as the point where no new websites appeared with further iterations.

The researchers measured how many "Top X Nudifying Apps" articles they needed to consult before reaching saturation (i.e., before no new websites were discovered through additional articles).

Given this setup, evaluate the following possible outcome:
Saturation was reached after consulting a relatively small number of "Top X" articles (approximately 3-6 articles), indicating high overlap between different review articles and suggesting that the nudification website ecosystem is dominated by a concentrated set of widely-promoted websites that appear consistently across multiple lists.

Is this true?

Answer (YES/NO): YES